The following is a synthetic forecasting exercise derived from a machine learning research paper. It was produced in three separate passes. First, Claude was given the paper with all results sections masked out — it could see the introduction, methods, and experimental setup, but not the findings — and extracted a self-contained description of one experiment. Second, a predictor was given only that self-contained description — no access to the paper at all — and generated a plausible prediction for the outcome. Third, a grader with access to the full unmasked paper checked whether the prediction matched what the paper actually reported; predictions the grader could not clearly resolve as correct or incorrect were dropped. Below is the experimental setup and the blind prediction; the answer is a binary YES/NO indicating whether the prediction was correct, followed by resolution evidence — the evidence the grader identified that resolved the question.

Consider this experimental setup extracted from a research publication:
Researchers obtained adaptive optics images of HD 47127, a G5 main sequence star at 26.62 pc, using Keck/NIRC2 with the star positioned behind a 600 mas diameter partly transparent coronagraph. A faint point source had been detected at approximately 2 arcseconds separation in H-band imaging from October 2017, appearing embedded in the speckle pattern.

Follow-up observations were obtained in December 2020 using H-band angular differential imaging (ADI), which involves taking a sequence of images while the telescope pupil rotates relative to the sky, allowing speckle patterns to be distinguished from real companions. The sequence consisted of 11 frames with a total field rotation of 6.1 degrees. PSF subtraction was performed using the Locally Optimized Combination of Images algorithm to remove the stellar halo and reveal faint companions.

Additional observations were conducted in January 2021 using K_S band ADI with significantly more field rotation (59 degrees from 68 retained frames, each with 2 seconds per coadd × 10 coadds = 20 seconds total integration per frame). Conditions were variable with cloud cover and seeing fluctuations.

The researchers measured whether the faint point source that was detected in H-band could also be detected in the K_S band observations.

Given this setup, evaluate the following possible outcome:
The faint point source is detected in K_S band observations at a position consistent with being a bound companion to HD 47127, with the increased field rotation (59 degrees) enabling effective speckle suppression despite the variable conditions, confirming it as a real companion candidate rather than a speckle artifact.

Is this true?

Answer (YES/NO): NO